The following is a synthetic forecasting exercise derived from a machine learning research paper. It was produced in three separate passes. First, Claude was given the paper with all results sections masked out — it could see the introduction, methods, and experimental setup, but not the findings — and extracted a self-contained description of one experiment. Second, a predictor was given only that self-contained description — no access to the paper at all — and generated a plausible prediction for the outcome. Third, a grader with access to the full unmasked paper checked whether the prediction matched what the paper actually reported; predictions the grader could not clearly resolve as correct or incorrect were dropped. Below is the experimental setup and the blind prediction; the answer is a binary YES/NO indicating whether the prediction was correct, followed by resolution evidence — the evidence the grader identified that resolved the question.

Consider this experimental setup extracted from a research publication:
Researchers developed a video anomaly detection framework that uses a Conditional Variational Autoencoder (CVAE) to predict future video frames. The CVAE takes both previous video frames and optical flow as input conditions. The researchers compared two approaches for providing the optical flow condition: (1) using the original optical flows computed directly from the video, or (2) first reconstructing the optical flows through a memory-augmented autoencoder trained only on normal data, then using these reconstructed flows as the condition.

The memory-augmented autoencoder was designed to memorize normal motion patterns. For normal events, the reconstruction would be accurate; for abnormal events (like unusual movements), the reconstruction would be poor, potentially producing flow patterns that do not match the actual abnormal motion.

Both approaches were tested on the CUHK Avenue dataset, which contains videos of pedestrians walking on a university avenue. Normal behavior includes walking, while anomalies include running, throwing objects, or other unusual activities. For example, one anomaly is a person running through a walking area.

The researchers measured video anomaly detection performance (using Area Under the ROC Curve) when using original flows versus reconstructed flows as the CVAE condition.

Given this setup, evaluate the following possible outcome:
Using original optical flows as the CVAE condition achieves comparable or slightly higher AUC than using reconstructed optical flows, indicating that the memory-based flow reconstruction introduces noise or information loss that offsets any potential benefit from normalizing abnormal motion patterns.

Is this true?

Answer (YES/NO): NO